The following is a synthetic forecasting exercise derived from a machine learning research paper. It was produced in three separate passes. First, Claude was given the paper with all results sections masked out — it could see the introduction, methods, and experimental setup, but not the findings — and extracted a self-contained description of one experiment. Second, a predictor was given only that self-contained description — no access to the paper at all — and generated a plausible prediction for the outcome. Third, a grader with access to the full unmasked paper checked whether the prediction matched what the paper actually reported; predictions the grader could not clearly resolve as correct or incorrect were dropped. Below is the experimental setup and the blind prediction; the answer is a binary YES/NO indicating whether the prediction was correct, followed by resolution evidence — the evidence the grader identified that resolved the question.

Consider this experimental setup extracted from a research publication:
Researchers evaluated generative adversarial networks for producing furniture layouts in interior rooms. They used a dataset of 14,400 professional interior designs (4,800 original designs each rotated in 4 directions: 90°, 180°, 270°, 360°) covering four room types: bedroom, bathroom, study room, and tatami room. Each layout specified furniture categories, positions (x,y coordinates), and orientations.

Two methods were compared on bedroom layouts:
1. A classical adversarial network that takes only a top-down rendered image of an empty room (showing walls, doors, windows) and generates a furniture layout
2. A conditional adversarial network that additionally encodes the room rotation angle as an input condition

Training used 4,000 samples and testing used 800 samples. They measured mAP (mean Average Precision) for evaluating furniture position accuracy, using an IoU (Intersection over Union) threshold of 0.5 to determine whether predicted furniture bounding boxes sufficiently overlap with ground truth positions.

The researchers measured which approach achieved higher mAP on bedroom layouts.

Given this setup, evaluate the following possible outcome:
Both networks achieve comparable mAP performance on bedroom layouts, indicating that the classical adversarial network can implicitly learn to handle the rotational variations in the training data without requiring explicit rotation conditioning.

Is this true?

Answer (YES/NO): NO